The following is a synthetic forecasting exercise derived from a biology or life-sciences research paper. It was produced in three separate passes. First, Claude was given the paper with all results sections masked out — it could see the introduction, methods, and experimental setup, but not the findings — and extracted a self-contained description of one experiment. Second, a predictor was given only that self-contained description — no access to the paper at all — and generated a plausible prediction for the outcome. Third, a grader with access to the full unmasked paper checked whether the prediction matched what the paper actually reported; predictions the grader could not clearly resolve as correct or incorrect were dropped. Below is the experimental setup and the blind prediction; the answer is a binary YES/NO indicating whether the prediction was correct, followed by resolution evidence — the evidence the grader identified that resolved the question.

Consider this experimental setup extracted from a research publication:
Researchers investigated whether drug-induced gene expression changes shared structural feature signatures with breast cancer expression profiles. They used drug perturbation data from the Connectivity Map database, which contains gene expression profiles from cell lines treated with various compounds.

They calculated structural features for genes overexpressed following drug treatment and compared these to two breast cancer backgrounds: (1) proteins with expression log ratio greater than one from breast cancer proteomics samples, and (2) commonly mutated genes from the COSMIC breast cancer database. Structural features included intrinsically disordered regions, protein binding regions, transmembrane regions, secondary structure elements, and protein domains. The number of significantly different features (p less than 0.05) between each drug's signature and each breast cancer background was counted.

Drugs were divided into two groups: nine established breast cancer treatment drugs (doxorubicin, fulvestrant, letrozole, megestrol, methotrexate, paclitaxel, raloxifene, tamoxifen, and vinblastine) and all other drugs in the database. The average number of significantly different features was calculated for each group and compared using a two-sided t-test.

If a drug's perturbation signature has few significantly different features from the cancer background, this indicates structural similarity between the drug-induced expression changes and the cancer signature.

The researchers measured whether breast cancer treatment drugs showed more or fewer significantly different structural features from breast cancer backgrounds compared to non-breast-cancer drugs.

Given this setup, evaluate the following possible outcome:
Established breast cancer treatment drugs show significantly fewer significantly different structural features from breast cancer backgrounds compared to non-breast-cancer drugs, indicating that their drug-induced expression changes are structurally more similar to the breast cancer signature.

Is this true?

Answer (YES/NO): YES